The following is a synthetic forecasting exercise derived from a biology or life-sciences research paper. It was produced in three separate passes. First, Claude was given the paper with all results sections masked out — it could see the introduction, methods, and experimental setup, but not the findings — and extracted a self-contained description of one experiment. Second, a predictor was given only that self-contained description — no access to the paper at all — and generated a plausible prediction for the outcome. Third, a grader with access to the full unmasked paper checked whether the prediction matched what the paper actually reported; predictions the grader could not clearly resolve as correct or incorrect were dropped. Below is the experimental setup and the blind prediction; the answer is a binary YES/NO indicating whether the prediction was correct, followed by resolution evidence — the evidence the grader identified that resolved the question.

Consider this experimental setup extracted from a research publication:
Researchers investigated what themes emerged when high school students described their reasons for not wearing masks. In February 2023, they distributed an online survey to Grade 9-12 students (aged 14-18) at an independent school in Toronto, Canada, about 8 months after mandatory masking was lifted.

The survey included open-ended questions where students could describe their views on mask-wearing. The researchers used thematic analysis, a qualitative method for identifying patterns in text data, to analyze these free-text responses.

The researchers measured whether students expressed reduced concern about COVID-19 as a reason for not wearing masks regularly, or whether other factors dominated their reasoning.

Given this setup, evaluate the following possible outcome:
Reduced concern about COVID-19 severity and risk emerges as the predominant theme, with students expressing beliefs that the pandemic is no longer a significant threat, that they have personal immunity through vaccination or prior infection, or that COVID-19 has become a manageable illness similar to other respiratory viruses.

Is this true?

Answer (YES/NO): NO